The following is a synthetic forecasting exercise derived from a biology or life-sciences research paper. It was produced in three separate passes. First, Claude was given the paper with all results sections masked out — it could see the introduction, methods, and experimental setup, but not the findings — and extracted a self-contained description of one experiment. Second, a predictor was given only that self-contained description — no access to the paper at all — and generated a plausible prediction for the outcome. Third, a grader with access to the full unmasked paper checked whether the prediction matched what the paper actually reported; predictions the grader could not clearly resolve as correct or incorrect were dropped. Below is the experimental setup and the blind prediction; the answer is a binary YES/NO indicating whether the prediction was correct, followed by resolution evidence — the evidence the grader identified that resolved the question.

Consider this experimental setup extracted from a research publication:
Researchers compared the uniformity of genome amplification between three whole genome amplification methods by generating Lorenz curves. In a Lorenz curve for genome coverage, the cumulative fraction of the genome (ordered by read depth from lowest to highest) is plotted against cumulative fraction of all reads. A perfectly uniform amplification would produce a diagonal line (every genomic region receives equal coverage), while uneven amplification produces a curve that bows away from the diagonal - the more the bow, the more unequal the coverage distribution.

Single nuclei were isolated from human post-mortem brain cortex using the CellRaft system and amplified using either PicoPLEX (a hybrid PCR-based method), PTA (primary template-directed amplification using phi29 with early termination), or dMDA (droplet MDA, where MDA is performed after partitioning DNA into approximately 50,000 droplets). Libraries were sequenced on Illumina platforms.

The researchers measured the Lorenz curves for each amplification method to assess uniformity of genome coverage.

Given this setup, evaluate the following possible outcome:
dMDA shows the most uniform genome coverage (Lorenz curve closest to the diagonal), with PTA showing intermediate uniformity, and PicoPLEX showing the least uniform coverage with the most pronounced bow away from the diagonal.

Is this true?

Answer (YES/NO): NO